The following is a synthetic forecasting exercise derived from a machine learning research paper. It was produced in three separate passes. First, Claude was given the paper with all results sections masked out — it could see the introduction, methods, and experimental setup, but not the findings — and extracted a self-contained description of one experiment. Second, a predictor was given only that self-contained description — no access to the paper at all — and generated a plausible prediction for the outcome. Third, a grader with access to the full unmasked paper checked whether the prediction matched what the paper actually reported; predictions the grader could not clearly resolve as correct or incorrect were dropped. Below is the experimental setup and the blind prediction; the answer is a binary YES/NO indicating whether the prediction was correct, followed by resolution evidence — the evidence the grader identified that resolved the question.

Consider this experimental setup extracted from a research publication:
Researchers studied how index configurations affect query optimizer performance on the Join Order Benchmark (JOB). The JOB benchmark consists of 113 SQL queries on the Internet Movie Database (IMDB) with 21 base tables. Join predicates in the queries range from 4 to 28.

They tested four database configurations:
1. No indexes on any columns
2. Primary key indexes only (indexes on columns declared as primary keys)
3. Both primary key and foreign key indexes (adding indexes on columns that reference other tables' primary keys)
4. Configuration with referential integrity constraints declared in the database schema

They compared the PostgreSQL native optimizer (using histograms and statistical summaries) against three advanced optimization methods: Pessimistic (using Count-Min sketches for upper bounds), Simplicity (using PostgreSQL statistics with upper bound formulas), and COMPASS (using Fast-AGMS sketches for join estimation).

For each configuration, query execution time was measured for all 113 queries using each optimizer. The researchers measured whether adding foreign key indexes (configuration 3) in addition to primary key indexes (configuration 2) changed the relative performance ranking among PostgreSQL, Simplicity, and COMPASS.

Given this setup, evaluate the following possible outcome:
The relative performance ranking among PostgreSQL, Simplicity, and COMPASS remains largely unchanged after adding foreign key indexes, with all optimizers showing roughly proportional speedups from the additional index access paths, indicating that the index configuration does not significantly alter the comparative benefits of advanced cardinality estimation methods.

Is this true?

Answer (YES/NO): NO